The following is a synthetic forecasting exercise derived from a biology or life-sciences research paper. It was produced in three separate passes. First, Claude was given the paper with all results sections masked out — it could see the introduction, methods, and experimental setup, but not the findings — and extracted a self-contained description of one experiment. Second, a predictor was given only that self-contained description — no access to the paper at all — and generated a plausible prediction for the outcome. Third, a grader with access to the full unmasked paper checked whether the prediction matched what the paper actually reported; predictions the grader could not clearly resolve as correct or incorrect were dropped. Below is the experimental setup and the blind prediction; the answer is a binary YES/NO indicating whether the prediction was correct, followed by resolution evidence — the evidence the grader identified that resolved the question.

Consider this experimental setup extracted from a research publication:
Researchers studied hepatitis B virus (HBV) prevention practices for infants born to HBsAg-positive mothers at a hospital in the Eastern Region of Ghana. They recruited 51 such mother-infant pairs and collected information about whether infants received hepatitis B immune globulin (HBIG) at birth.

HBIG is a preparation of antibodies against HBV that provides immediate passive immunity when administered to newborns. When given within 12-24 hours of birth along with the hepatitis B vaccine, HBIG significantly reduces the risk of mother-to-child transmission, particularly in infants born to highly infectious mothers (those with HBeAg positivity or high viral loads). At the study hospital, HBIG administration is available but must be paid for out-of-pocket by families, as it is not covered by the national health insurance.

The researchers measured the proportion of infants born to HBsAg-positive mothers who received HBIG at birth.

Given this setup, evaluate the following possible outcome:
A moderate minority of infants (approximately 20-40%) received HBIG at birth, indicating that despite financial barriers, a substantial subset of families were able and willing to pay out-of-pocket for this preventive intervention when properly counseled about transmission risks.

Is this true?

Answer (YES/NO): NO